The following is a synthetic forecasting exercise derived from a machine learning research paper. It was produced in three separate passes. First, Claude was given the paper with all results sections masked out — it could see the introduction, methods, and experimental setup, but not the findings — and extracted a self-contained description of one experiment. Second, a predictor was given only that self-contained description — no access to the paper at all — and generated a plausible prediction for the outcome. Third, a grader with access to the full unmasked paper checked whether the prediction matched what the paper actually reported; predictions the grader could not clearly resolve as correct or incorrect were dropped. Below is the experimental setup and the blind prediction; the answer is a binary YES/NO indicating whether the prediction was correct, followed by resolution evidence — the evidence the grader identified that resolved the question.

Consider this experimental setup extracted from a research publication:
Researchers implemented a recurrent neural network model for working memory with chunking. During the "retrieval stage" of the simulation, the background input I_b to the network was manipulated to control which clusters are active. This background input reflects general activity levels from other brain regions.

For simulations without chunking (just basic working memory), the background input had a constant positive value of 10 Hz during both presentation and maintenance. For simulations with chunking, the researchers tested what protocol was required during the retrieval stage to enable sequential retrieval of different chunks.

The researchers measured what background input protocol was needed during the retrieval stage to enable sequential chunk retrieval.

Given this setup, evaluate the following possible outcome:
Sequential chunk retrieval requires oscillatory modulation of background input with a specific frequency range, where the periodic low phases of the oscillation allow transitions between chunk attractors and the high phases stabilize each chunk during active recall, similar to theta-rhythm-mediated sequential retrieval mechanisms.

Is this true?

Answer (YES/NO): NO